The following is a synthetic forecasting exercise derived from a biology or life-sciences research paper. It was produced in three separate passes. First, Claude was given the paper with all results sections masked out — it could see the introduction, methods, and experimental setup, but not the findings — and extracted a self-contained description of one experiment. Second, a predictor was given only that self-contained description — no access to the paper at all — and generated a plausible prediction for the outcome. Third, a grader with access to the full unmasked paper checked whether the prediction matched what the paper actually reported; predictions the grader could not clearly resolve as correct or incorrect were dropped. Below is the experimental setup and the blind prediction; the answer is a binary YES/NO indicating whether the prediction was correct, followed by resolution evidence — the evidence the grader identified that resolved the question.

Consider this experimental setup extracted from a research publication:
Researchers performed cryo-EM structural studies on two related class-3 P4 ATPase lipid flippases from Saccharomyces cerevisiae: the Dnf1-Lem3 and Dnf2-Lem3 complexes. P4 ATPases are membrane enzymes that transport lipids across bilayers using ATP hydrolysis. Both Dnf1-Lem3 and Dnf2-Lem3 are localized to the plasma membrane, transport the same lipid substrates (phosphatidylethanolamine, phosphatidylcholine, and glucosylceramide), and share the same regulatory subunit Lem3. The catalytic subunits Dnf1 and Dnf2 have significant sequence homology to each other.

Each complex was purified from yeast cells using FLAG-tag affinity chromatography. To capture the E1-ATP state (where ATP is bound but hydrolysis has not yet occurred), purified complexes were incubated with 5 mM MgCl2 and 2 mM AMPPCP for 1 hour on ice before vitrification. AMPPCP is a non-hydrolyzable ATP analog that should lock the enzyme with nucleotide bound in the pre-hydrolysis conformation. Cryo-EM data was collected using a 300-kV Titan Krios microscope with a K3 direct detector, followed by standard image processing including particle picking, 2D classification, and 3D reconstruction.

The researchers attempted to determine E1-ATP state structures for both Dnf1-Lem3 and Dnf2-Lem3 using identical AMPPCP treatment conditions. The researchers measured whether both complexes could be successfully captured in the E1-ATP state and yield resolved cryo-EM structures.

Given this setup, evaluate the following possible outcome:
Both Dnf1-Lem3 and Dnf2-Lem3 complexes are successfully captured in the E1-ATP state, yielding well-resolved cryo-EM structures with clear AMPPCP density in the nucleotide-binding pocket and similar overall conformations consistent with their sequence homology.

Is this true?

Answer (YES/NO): NO